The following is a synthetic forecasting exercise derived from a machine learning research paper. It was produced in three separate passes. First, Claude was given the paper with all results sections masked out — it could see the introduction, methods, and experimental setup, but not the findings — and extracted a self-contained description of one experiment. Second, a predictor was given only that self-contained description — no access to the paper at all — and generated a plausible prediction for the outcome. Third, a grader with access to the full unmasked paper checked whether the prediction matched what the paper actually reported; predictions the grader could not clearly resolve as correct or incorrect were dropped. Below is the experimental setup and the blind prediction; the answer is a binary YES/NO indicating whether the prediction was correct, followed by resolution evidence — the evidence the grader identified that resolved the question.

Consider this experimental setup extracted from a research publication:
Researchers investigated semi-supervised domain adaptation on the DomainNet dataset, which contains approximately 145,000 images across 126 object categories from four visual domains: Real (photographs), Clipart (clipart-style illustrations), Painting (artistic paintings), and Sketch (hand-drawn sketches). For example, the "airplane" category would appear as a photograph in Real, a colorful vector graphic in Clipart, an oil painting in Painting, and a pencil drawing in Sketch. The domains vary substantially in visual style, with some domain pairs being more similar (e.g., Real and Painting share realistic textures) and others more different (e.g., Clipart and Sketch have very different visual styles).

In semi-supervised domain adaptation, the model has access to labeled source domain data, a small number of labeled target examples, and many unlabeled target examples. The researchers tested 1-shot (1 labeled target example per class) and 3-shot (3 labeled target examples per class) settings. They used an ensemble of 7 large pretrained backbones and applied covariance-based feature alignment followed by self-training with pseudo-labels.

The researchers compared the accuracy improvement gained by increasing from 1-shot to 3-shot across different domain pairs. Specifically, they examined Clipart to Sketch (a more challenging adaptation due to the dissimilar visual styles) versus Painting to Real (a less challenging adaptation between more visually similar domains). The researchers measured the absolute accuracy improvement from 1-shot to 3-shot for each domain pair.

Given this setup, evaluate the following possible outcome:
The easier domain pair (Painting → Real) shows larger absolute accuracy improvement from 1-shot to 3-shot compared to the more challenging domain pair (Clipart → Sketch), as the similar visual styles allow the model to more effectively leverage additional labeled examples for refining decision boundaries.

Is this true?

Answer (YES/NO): NO